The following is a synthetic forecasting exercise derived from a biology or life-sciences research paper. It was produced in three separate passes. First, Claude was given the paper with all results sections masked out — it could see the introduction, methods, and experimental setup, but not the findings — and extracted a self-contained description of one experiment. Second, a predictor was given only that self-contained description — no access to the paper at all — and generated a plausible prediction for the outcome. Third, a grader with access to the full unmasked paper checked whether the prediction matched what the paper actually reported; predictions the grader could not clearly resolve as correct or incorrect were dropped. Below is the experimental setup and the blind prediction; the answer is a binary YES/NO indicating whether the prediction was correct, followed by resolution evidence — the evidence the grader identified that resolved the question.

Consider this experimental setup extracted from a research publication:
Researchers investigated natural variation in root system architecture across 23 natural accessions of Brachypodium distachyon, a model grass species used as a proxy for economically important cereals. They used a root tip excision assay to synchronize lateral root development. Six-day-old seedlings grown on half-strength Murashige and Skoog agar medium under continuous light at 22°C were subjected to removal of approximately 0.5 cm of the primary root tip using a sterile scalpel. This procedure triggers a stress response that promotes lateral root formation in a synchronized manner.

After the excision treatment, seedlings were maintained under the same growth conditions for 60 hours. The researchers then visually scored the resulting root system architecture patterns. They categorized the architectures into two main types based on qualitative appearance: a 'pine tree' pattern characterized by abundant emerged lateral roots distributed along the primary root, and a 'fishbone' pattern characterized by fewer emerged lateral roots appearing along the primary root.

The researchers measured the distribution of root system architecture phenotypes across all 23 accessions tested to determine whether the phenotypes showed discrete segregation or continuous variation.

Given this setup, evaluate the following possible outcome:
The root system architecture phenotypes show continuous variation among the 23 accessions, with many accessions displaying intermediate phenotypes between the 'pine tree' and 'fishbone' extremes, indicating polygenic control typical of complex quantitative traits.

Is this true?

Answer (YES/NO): NO